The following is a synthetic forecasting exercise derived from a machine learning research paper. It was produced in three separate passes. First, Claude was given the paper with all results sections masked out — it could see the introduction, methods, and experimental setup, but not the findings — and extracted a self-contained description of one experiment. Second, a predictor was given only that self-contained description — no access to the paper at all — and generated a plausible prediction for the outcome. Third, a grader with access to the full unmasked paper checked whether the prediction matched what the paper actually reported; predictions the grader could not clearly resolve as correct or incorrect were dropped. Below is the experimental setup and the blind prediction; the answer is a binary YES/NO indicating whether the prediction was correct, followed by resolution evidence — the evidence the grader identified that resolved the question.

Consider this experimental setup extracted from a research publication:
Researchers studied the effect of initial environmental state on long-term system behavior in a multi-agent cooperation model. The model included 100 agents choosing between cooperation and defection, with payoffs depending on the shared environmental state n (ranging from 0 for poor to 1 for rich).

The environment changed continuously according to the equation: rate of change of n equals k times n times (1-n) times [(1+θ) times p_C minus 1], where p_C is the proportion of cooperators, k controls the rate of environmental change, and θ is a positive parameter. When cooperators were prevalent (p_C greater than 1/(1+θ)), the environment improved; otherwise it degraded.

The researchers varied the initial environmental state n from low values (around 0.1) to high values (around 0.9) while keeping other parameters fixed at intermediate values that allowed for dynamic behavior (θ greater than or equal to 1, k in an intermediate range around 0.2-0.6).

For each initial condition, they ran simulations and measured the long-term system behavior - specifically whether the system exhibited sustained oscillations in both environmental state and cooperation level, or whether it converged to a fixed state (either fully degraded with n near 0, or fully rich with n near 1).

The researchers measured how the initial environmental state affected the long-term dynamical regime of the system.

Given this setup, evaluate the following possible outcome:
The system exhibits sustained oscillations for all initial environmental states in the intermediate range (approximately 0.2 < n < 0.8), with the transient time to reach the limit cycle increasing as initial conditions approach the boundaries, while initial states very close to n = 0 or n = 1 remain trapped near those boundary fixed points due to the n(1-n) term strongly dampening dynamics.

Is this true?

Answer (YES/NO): NO